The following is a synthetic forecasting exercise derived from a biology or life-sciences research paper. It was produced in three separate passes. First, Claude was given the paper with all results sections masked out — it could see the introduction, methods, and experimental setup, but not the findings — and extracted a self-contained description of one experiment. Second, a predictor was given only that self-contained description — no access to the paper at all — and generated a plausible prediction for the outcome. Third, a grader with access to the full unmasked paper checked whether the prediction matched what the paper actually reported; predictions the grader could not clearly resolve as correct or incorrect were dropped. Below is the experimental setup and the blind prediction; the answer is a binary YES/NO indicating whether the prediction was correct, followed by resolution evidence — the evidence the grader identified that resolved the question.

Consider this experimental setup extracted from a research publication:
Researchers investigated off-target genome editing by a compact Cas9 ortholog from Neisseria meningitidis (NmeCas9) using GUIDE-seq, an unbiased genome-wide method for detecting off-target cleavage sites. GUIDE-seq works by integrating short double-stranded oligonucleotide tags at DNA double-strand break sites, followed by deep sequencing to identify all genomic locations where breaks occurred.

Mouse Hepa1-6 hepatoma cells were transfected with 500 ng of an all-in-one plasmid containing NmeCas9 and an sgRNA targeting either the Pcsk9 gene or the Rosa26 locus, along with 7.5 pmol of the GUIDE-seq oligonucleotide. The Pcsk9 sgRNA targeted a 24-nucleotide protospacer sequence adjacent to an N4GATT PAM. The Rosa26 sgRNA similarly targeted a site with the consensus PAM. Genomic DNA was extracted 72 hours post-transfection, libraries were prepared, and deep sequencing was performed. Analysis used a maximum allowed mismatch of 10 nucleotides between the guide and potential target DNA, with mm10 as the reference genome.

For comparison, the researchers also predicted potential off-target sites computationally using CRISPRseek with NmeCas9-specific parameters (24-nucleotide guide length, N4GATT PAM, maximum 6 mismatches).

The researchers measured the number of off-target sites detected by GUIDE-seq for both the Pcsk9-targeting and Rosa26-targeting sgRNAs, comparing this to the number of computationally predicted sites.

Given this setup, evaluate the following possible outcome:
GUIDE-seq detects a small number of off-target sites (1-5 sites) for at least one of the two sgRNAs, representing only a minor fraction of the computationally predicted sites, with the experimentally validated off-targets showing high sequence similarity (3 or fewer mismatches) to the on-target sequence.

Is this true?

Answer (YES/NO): NO